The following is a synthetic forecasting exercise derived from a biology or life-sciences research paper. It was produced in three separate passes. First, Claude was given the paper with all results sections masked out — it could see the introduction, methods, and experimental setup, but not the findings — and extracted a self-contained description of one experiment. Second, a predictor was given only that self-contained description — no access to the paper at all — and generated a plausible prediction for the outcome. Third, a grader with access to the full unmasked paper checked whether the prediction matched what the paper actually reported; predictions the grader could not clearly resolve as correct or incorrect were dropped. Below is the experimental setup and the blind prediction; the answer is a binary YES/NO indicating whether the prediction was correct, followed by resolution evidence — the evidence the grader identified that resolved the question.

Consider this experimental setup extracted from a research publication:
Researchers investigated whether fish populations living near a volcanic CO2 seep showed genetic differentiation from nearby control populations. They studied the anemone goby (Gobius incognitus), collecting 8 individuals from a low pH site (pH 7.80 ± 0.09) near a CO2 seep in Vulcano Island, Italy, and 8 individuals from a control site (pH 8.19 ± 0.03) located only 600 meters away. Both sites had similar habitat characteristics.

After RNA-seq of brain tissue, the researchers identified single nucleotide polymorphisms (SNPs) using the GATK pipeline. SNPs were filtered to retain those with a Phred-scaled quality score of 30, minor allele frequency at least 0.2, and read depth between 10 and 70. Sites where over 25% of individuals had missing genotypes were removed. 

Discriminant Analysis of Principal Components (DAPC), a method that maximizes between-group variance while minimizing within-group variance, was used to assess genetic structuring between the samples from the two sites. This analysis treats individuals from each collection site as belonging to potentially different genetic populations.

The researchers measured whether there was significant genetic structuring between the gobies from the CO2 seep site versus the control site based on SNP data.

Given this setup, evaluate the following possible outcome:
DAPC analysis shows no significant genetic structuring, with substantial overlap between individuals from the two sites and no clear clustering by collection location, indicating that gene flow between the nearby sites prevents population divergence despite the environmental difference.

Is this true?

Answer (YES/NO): YES